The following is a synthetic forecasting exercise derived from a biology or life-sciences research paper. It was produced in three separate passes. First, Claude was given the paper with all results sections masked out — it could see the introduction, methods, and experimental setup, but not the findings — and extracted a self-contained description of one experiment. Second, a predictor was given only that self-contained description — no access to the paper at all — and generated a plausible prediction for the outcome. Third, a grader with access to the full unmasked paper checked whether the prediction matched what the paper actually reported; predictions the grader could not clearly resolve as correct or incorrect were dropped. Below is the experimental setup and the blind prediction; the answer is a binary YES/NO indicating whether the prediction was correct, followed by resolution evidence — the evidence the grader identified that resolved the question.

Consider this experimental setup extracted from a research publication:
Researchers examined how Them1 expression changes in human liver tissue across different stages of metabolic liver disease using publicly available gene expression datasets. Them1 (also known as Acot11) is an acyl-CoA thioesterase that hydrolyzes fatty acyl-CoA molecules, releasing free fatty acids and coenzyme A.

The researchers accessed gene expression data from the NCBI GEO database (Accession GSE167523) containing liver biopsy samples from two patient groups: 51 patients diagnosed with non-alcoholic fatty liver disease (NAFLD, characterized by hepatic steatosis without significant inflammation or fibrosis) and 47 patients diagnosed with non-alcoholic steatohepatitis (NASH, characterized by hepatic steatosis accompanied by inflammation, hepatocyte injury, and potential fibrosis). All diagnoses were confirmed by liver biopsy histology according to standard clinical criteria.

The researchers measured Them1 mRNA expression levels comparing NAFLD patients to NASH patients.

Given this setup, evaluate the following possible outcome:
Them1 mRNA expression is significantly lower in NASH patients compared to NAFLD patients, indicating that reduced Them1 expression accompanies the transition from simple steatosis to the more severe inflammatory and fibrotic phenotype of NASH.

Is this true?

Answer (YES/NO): NO